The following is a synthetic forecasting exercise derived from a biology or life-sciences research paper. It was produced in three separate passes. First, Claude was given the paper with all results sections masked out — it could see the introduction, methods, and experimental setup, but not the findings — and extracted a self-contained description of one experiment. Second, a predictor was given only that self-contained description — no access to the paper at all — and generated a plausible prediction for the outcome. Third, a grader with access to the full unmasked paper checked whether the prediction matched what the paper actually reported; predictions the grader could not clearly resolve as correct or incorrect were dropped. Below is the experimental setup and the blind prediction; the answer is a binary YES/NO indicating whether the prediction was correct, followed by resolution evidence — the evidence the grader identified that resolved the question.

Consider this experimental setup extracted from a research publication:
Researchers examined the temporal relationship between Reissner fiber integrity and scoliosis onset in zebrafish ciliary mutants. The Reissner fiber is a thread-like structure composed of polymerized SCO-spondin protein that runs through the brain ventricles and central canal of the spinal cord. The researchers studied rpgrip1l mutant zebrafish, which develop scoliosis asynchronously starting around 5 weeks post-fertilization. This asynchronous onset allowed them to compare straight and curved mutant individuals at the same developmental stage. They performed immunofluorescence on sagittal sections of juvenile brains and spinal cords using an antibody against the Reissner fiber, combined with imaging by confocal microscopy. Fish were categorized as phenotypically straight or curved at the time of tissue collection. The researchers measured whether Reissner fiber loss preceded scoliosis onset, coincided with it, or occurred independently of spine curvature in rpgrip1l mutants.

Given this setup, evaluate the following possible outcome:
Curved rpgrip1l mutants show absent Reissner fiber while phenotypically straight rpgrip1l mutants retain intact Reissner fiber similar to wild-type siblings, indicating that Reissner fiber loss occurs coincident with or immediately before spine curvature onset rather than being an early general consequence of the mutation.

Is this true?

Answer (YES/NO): YES